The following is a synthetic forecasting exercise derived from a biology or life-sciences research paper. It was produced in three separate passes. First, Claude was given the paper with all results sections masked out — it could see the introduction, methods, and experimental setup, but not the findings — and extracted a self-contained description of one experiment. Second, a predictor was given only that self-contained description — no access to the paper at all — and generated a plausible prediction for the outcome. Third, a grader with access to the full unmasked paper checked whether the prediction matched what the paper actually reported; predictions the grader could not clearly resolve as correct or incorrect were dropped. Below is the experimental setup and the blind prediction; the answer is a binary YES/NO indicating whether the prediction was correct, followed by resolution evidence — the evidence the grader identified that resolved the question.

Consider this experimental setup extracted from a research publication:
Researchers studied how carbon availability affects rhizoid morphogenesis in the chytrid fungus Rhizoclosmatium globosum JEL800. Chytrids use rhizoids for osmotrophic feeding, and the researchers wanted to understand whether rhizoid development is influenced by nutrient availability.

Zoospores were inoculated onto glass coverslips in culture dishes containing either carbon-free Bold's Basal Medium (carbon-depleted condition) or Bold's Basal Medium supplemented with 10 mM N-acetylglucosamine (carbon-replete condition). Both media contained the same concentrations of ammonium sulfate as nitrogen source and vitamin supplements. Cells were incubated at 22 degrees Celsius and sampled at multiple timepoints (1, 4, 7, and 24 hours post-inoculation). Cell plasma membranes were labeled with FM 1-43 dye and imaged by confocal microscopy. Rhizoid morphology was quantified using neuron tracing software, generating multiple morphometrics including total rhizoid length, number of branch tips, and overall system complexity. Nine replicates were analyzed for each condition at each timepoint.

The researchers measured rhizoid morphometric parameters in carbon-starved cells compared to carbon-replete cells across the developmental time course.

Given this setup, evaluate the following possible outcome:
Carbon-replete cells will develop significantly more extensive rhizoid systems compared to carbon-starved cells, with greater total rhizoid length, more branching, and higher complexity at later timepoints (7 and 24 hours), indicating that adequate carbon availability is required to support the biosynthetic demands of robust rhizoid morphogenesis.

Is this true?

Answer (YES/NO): NO